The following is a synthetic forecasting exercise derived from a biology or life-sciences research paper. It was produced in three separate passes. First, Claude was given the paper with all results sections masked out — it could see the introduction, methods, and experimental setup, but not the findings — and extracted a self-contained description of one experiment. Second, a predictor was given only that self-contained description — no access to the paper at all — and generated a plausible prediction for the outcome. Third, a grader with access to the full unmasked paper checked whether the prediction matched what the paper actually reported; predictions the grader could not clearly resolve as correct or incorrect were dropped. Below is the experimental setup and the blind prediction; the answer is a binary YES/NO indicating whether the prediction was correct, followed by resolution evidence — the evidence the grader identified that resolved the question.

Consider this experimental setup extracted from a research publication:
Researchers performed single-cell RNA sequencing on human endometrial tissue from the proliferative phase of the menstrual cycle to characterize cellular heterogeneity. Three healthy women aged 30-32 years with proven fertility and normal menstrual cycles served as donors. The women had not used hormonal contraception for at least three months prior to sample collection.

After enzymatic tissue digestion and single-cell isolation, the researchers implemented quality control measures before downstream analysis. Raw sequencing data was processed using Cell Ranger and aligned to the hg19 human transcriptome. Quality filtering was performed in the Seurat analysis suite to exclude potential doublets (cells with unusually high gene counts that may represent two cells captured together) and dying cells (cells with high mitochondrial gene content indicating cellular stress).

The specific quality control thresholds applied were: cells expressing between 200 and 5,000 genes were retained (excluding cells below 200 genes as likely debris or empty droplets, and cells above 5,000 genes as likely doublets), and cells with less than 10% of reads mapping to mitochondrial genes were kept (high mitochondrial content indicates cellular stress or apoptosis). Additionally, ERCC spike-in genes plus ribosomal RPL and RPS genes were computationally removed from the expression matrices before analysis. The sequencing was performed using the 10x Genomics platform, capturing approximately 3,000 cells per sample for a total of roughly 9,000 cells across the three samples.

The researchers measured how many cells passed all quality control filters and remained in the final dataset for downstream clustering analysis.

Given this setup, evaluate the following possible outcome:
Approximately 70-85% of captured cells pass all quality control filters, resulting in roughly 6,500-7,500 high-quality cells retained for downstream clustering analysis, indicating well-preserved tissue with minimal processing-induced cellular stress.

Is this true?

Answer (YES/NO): NO